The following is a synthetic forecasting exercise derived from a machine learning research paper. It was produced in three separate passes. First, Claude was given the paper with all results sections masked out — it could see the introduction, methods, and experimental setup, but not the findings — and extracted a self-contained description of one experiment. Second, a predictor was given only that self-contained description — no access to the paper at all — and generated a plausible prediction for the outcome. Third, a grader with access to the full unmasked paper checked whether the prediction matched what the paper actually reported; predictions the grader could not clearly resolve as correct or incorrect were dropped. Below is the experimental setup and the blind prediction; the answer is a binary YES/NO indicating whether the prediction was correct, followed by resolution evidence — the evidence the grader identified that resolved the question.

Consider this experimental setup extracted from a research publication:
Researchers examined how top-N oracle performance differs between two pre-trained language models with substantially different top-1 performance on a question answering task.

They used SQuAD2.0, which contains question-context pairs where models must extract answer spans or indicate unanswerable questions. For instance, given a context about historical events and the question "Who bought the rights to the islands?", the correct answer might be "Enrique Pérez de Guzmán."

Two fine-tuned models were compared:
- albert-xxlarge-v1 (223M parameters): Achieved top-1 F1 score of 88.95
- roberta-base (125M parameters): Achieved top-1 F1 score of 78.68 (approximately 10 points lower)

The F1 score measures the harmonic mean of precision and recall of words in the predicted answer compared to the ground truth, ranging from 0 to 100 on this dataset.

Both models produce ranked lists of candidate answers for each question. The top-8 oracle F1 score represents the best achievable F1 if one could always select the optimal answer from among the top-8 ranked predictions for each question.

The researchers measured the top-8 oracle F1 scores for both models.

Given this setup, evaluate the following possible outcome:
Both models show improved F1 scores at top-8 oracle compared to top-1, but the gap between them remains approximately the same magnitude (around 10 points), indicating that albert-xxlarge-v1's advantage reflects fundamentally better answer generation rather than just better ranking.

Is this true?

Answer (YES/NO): NO